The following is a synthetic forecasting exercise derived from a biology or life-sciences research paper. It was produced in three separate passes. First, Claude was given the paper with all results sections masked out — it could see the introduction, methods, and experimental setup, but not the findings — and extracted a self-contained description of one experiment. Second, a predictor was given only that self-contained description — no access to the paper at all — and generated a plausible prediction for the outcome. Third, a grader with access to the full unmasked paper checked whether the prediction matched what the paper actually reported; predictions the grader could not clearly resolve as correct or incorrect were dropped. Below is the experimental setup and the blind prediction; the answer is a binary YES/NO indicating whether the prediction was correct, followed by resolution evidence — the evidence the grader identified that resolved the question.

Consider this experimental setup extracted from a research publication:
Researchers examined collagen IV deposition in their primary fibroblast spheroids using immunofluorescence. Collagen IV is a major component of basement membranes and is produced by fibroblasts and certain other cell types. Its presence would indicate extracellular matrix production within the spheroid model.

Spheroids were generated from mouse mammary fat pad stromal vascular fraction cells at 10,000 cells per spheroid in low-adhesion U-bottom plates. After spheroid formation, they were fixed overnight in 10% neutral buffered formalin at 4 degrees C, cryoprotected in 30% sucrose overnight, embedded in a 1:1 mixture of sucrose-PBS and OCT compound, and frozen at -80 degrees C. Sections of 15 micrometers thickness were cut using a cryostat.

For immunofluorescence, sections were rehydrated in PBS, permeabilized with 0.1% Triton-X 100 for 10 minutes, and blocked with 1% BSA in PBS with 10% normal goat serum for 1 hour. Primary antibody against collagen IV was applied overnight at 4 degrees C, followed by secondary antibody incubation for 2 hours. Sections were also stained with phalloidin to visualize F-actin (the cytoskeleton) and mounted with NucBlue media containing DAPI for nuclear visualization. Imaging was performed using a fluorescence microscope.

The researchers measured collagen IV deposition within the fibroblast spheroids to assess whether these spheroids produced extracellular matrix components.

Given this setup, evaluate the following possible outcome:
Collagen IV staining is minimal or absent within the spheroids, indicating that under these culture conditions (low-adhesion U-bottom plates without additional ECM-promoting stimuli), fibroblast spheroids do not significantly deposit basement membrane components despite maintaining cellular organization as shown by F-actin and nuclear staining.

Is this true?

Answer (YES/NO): NO